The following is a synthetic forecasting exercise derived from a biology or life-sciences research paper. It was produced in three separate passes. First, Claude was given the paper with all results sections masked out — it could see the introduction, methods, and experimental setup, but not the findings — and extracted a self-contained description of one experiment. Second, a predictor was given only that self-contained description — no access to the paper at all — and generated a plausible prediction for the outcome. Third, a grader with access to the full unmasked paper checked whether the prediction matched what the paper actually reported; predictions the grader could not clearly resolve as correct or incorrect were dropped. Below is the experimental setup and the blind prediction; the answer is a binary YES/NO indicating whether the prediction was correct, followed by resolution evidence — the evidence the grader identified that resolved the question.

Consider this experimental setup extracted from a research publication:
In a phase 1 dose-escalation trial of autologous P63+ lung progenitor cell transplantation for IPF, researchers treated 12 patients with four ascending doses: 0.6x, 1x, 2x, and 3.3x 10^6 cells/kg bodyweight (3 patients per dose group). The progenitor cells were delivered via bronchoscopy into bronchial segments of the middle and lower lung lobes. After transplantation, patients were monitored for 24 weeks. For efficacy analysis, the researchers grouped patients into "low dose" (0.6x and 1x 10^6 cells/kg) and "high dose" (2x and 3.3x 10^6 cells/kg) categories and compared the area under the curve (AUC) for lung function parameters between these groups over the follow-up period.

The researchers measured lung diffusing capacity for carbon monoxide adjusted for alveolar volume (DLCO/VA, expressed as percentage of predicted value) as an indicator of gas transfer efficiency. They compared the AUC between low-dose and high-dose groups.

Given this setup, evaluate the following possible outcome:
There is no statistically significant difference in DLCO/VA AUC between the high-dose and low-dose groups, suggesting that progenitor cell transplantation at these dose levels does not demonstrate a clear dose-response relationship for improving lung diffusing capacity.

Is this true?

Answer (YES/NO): NO